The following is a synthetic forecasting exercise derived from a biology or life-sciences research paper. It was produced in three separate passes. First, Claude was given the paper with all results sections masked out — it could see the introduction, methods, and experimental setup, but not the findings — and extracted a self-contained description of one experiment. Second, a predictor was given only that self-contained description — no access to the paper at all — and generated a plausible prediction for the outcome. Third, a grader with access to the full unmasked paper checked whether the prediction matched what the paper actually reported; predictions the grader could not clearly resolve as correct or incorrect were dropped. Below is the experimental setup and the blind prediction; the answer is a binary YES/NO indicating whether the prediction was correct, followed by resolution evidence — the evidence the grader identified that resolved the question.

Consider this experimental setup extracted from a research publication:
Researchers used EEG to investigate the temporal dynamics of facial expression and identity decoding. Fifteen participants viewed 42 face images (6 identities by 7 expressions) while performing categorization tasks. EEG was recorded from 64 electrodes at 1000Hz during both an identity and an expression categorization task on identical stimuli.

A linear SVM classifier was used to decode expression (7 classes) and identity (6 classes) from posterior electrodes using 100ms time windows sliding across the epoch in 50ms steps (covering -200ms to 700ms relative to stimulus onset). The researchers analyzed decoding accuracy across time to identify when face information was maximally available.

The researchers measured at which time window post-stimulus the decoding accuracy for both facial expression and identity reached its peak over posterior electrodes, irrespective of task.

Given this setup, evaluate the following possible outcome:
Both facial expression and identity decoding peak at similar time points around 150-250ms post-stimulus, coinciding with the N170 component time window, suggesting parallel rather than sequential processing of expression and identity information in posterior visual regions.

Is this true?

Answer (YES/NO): NO